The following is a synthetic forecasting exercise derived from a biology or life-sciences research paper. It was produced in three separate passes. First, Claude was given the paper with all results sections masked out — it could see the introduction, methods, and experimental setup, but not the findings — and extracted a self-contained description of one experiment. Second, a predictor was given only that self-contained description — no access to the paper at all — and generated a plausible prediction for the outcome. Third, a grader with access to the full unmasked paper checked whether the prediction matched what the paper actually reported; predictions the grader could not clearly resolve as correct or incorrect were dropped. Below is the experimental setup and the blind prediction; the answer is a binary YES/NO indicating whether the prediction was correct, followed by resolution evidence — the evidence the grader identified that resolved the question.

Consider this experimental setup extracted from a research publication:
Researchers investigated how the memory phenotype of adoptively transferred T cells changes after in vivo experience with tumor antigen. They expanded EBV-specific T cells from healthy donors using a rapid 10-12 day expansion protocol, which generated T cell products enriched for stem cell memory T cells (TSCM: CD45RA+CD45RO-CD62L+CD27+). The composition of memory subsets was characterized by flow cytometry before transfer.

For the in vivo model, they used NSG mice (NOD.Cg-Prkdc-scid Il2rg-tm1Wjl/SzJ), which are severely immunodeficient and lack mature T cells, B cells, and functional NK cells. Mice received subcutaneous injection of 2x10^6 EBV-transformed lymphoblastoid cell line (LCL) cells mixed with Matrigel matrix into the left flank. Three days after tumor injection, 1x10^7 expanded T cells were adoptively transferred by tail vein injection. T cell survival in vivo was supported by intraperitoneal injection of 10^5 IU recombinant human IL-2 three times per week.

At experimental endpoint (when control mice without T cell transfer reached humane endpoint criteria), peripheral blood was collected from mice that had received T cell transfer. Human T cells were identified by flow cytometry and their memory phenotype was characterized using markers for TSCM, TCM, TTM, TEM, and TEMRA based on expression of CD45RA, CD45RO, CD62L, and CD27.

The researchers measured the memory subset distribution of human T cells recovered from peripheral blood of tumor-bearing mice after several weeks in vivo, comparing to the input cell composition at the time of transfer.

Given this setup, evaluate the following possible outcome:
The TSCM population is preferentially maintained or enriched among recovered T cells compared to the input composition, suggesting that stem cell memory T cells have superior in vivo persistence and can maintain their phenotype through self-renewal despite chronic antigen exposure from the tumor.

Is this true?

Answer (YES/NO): NO